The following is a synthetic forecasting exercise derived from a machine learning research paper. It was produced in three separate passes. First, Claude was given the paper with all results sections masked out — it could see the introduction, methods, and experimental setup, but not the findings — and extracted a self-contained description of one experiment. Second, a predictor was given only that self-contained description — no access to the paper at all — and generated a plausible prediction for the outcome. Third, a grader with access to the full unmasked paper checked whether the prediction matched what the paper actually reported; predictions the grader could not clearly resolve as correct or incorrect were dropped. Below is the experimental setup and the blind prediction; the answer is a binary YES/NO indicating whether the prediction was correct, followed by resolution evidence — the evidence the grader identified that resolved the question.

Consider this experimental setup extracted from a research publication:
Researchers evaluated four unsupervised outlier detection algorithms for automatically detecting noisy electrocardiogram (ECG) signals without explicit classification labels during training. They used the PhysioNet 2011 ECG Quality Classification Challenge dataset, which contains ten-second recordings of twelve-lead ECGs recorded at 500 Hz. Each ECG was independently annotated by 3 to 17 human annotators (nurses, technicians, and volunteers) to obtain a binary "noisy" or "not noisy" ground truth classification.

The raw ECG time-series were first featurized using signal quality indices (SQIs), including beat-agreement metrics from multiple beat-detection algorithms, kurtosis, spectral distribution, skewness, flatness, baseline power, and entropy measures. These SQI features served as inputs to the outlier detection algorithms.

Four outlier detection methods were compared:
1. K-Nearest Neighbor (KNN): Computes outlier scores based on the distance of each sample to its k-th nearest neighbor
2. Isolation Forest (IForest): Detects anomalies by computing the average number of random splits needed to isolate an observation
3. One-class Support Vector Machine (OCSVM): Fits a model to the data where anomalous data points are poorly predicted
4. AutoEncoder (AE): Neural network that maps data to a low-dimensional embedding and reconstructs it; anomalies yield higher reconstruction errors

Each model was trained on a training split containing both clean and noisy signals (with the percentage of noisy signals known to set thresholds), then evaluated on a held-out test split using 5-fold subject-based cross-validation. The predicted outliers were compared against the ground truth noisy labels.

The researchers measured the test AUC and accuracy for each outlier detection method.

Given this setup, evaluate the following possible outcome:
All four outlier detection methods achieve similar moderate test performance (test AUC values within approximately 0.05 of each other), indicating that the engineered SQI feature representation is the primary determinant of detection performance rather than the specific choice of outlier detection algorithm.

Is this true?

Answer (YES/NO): NO